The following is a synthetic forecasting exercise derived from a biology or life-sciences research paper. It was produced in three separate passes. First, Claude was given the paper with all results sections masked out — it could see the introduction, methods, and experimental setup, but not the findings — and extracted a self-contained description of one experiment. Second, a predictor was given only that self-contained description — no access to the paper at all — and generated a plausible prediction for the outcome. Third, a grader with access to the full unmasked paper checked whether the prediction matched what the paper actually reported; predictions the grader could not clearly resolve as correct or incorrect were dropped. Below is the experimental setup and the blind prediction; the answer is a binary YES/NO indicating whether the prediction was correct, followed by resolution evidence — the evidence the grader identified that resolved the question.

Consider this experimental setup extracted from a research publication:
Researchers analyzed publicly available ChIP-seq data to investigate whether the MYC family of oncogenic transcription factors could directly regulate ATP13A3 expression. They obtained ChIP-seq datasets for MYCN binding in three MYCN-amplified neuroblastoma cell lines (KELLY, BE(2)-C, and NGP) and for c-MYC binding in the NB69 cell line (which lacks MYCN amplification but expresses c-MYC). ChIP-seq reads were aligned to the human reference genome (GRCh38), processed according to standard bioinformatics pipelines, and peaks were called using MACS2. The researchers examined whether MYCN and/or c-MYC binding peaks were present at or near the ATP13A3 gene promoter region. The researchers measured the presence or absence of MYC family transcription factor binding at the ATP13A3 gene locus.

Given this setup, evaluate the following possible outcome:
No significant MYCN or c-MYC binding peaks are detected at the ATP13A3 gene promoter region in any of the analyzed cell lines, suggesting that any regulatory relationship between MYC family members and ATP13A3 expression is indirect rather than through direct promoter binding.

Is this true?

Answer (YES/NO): NO